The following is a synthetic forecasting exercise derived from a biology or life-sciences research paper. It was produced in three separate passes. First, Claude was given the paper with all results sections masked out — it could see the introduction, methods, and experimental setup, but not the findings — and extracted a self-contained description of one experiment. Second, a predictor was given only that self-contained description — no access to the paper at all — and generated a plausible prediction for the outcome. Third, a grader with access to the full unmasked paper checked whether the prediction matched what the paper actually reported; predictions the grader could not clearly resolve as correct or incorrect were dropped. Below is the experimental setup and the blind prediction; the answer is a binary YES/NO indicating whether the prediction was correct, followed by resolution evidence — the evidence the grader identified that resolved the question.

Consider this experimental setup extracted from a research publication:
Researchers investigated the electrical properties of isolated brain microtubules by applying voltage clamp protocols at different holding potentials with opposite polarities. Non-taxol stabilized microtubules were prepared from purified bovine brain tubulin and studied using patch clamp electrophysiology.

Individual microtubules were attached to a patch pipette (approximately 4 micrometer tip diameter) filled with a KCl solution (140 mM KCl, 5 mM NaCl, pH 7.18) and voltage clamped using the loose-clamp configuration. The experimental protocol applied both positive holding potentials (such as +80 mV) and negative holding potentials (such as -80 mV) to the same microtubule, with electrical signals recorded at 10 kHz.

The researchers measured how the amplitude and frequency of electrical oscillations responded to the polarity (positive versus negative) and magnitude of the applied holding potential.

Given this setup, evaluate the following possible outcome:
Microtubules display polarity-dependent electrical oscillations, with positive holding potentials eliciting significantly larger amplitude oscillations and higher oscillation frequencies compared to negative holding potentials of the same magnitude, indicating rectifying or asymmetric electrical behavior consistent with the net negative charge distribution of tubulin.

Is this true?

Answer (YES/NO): NO